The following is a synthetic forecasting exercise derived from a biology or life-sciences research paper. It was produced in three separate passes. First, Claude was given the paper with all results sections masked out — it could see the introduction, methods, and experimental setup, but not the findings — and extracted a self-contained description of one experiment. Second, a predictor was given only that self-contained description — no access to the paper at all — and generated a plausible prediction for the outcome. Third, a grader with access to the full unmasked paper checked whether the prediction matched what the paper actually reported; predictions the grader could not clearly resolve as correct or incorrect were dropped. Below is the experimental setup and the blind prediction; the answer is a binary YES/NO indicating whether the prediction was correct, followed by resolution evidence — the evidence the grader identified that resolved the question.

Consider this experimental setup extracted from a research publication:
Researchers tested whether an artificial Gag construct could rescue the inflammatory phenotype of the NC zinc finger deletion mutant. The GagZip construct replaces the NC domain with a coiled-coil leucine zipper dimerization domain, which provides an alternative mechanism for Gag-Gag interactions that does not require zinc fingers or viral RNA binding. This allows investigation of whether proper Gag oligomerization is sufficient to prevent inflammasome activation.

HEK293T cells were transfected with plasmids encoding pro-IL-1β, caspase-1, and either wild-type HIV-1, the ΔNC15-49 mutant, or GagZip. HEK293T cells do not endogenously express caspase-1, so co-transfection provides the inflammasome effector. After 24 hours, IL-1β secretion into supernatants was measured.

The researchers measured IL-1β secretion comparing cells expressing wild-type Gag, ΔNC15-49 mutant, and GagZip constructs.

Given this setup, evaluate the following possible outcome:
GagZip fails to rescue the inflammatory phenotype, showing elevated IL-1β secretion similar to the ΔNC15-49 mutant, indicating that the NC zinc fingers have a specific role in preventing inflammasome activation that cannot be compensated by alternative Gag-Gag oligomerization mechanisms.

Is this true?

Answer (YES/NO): NO